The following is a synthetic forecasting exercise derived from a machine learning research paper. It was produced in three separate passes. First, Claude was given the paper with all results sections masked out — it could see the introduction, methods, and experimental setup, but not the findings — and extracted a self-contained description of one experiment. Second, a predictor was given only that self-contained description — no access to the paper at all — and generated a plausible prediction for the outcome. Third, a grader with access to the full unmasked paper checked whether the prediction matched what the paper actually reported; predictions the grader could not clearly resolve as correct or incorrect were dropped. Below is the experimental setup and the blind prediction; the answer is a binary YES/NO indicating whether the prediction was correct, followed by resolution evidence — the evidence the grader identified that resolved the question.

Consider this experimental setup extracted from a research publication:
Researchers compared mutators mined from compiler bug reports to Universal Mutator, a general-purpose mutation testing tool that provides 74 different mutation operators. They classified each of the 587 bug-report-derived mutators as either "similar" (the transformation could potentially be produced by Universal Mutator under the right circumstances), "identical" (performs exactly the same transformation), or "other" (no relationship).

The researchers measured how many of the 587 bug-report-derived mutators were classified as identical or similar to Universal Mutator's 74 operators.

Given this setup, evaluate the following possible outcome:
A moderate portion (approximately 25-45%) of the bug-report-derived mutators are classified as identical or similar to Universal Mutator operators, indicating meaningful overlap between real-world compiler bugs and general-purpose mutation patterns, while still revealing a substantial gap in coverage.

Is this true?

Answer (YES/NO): NO